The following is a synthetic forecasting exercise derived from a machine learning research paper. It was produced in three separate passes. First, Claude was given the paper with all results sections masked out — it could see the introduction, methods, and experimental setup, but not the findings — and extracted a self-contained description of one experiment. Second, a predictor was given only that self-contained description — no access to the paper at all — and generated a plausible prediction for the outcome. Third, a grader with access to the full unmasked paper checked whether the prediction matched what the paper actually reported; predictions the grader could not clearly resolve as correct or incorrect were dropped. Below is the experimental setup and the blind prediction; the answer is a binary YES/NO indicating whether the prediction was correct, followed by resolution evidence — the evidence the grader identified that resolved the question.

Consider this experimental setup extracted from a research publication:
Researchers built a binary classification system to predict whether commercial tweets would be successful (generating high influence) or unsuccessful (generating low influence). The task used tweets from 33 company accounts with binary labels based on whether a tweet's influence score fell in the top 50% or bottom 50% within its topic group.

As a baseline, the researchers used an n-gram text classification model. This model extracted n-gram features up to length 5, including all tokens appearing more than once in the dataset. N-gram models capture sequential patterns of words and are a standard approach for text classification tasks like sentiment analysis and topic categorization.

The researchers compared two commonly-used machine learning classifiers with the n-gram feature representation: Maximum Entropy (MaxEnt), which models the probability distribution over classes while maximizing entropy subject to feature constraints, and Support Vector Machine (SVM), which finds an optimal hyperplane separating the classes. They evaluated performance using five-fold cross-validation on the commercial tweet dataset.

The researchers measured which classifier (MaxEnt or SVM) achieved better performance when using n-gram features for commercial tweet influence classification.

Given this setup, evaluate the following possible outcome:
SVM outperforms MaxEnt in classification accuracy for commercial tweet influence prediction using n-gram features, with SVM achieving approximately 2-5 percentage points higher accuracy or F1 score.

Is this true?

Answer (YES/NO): NO